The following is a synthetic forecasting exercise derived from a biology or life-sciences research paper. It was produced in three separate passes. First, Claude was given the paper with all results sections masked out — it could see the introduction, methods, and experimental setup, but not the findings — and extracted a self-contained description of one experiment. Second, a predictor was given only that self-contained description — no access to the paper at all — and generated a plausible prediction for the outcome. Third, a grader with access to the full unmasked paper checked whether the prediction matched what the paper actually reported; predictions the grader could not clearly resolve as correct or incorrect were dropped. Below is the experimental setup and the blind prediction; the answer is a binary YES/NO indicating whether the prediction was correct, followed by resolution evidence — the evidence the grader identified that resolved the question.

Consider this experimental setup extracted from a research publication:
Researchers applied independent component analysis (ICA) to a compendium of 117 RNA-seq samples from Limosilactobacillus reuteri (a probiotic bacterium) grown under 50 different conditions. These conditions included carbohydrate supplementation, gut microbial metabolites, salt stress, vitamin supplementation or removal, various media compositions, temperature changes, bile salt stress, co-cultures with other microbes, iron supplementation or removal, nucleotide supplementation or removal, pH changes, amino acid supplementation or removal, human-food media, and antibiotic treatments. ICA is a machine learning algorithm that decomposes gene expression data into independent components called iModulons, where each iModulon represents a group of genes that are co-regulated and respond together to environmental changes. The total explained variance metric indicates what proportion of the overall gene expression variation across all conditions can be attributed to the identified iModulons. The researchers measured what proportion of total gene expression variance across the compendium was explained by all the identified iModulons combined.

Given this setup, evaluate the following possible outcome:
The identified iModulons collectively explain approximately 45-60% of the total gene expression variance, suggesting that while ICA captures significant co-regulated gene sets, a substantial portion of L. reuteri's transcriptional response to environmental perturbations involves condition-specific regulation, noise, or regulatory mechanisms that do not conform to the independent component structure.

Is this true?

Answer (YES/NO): YES